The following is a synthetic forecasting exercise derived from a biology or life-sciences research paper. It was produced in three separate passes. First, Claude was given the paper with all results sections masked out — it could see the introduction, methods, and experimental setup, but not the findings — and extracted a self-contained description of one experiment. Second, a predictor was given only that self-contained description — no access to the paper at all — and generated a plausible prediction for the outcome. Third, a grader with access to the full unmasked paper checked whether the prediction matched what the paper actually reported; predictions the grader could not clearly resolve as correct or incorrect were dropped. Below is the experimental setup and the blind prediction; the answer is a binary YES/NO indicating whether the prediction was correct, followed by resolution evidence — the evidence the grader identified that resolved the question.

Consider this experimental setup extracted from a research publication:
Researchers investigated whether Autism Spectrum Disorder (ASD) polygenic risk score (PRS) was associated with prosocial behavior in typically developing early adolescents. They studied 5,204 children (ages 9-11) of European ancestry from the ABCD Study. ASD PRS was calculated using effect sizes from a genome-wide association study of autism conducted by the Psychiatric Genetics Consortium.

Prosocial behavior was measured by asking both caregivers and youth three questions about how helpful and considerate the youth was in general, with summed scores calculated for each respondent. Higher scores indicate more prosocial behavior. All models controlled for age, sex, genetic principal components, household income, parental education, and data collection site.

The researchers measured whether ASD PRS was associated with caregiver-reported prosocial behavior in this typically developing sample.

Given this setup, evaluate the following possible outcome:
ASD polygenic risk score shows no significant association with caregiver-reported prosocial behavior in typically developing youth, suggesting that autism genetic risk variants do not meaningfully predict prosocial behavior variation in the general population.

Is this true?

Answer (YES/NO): YES